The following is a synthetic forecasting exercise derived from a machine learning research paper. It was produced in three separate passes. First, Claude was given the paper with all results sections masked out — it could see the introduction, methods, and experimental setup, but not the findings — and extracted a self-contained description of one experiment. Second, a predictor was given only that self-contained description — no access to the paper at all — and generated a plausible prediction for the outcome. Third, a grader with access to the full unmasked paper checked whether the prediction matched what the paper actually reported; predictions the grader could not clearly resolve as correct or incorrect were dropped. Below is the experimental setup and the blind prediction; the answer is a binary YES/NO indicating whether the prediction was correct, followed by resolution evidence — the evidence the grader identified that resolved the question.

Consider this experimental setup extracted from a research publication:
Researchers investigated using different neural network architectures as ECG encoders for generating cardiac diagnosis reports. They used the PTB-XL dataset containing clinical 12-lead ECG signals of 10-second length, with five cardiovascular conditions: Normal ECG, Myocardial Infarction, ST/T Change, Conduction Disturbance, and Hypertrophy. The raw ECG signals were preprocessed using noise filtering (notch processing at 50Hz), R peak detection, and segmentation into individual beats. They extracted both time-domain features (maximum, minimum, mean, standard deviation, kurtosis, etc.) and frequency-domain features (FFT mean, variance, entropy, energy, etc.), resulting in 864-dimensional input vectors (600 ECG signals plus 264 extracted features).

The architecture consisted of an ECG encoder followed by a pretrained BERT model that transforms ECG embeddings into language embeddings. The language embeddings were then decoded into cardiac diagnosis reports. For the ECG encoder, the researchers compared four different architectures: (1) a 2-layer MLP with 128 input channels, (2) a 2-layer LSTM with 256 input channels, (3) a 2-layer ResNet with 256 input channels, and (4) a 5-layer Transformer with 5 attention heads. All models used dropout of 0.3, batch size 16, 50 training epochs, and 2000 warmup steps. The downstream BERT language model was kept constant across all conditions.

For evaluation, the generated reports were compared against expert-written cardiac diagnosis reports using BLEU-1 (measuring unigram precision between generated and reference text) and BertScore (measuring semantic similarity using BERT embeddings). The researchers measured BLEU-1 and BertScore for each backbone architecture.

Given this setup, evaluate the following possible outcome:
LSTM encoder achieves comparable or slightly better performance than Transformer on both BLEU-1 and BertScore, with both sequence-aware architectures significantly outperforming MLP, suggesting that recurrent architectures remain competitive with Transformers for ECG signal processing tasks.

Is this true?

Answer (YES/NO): NO